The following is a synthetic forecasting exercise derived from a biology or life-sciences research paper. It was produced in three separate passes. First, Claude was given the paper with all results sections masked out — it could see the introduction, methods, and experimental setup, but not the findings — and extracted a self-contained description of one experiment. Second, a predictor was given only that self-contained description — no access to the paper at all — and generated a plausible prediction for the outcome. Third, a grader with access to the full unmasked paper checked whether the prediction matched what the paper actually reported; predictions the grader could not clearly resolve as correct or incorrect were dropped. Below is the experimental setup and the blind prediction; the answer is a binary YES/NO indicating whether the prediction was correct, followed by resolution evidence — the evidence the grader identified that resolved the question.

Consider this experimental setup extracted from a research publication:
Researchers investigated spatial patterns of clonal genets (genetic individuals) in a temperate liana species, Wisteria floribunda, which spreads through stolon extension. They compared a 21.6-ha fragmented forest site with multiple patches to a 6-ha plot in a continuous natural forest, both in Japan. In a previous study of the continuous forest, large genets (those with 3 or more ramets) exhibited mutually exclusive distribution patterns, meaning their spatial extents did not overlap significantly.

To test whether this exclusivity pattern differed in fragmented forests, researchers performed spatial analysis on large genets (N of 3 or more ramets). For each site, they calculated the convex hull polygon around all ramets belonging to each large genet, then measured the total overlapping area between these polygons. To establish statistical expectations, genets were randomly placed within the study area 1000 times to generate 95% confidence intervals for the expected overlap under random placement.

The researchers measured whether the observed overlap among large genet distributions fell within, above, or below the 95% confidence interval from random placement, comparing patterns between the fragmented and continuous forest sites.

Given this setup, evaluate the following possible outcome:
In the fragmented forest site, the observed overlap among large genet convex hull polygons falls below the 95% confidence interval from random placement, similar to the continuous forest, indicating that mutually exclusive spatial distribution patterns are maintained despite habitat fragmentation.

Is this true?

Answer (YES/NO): YES